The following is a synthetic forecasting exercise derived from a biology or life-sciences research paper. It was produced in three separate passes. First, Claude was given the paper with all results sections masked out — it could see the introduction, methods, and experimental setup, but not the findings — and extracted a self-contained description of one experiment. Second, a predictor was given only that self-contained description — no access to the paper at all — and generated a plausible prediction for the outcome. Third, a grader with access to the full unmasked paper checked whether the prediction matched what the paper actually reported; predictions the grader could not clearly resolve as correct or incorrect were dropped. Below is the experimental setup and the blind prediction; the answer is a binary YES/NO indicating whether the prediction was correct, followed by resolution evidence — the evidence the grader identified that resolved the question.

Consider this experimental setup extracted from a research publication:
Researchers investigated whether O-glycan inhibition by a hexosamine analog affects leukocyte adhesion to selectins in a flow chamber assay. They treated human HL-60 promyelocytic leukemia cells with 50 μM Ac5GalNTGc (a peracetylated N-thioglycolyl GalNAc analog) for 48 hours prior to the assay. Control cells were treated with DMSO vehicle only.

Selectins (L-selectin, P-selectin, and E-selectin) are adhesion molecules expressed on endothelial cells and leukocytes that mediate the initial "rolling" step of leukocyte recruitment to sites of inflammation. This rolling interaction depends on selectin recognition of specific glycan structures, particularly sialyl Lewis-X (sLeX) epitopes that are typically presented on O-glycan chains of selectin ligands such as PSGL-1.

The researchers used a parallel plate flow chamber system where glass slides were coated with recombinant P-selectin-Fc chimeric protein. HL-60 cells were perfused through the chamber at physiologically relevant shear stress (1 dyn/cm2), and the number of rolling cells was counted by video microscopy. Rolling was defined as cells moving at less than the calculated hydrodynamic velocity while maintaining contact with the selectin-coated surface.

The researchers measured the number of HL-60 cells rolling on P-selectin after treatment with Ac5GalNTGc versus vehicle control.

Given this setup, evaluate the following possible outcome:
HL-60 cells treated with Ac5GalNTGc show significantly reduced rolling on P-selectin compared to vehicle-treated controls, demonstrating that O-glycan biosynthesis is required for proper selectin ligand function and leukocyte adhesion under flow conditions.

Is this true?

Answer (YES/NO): YES